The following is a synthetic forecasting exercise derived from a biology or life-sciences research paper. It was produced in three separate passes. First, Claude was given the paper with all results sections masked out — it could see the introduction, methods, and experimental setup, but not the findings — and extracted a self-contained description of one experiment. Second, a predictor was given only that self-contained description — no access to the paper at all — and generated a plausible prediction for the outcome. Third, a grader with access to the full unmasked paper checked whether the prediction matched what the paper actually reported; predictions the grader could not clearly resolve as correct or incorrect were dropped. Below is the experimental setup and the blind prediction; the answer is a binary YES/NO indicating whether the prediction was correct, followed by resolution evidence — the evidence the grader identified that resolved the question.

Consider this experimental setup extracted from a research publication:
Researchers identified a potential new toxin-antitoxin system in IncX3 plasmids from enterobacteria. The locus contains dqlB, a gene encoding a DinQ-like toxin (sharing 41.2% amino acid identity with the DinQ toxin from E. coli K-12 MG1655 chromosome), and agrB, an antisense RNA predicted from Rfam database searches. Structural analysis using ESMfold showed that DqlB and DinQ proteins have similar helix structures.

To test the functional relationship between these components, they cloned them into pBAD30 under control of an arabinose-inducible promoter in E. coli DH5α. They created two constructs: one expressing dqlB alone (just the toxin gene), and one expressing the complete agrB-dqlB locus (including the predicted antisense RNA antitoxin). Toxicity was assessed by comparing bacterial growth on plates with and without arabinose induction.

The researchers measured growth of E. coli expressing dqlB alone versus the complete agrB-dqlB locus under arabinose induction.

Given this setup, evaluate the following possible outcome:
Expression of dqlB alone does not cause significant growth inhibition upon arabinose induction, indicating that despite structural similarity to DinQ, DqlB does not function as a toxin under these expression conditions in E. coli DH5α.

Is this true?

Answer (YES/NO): NO